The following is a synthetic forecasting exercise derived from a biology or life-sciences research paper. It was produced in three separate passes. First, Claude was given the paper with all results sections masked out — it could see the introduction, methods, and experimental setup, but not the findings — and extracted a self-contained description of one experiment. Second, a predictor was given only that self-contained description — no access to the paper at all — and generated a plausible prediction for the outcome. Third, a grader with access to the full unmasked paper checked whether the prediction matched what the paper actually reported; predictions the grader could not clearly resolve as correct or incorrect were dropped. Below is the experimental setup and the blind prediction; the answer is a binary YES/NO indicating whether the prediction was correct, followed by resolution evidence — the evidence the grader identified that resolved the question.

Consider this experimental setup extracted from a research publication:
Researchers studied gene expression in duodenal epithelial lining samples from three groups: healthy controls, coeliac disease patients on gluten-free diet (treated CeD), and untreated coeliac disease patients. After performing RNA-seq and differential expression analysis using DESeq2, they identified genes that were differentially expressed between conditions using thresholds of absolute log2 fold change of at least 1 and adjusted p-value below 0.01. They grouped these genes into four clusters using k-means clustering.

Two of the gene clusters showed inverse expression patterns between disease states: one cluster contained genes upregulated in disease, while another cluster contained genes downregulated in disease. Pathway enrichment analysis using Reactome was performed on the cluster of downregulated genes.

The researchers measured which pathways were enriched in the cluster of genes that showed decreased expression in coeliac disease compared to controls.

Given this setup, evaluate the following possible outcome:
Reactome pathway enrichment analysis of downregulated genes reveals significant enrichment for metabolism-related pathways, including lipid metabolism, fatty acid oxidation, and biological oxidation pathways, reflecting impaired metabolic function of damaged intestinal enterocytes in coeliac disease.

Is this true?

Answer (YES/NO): NO